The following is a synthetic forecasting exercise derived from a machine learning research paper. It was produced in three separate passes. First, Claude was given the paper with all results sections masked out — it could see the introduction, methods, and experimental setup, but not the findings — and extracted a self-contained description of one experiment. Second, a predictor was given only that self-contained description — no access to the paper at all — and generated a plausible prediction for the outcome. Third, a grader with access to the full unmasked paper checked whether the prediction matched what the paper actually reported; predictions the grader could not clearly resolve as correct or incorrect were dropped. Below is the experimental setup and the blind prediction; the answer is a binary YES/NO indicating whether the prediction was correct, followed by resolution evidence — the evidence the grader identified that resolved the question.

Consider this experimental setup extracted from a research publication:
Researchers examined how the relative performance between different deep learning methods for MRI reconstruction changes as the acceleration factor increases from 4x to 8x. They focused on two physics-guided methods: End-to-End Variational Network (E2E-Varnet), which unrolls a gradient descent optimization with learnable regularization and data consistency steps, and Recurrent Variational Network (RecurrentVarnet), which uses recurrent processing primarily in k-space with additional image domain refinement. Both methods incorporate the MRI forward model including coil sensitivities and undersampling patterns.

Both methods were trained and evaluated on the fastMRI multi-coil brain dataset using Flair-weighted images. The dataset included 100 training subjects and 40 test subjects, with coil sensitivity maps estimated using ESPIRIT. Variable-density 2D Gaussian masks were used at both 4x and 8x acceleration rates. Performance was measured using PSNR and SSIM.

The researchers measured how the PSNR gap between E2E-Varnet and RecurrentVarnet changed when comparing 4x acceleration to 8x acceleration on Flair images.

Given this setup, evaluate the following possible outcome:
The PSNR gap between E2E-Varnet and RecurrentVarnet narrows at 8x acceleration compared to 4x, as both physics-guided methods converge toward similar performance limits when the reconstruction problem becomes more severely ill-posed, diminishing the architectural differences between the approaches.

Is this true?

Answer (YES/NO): NO